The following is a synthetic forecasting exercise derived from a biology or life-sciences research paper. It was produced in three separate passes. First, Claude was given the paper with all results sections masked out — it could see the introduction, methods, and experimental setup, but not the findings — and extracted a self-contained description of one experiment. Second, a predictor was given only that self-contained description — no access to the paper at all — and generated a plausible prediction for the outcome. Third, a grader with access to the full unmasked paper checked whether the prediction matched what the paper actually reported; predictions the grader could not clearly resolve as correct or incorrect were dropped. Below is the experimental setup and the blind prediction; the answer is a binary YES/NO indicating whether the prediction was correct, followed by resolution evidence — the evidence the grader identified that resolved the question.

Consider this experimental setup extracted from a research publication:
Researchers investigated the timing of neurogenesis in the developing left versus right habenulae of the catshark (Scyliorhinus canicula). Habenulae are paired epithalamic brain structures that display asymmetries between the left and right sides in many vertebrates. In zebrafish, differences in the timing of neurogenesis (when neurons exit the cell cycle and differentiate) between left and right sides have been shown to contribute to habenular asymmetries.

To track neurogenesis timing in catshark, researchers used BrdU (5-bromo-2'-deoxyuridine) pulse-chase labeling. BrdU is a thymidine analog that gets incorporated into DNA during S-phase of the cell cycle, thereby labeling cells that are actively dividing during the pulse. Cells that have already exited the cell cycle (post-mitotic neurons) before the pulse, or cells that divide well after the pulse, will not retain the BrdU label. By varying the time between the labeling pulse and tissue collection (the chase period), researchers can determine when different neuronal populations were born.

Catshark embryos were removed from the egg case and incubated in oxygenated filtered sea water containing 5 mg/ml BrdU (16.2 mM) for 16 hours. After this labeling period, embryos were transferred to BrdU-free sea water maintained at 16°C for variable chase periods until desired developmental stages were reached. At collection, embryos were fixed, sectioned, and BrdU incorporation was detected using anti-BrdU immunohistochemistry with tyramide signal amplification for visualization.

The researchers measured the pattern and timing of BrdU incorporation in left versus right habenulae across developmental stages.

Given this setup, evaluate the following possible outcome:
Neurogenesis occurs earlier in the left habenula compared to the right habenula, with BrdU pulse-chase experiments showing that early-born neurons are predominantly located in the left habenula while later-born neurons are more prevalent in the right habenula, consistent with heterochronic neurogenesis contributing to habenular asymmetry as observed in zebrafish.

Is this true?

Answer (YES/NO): NO